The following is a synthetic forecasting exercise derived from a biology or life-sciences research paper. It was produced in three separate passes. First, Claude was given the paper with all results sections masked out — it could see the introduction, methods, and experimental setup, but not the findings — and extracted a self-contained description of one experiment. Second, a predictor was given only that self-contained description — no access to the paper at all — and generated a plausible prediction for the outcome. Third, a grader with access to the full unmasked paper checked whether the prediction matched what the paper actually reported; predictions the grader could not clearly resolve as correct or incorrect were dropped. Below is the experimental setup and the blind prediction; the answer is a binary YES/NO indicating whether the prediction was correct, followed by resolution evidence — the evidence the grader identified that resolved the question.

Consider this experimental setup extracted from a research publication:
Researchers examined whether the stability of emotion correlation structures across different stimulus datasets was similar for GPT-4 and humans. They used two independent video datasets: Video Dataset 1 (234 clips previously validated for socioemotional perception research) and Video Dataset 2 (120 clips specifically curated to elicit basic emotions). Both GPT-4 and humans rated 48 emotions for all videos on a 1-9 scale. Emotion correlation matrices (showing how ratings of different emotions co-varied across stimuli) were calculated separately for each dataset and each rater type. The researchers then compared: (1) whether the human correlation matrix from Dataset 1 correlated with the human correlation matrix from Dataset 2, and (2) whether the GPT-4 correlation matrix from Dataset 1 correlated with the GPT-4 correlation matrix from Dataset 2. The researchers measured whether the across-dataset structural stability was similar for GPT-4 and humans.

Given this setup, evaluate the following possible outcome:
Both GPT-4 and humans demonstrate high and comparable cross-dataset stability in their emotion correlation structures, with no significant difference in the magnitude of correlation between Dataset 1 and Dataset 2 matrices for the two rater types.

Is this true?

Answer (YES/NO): YES